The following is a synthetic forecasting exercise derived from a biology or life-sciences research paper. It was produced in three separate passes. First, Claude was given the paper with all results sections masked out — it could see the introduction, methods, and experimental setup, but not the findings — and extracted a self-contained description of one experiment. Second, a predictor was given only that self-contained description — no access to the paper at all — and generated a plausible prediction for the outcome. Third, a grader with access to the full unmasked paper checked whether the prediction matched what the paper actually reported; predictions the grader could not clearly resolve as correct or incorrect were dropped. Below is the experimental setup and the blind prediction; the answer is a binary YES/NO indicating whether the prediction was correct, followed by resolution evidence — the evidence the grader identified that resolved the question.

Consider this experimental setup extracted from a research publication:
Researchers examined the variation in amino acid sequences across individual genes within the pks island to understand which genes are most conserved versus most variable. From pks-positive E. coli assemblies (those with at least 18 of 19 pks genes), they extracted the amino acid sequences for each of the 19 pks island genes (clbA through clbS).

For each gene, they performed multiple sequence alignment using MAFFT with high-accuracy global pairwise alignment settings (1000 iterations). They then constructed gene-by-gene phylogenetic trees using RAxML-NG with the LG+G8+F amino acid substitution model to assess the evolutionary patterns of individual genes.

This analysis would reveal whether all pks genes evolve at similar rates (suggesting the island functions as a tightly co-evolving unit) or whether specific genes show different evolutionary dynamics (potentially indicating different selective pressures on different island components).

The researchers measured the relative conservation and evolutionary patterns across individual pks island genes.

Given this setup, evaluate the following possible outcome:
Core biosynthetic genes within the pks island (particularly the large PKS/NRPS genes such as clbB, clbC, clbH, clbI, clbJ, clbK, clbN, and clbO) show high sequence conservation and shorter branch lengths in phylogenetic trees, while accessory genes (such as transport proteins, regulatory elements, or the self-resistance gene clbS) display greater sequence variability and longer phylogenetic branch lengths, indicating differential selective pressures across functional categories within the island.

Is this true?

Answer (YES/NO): NO